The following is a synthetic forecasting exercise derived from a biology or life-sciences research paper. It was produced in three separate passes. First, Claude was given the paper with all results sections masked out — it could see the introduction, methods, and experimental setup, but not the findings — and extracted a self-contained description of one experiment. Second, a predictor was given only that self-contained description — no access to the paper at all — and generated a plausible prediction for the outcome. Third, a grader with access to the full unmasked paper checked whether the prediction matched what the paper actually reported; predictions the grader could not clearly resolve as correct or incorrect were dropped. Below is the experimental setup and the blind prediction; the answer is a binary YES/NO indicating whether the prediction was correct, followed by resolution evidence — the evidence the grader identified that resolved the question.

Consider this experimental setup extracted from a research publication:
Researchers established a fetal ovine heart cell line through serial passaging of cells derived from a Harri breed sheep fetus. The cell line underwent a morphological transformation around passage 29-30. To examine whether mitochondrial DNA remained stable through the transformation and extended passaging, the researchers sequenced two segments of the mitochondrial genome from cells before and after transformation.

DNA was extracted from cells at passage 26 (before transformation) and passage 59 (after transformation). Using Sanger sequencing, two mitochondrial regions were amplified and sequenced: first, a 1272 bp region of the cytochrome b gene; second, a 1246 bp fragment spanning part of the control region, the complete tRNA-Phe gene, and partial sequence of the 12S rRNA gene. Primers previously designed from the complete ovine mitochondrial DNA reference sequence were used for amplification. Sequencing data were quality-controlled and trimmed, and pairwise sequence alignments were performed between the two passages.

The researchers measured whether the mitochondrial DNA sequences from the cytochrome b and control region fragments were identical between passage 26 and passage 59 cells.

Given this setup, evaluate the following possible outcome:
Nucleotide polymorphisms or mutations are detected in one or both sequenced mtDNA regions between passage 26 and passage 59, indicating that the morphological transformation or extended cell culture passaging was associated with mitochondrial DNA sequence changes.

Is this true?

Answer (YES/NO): YES